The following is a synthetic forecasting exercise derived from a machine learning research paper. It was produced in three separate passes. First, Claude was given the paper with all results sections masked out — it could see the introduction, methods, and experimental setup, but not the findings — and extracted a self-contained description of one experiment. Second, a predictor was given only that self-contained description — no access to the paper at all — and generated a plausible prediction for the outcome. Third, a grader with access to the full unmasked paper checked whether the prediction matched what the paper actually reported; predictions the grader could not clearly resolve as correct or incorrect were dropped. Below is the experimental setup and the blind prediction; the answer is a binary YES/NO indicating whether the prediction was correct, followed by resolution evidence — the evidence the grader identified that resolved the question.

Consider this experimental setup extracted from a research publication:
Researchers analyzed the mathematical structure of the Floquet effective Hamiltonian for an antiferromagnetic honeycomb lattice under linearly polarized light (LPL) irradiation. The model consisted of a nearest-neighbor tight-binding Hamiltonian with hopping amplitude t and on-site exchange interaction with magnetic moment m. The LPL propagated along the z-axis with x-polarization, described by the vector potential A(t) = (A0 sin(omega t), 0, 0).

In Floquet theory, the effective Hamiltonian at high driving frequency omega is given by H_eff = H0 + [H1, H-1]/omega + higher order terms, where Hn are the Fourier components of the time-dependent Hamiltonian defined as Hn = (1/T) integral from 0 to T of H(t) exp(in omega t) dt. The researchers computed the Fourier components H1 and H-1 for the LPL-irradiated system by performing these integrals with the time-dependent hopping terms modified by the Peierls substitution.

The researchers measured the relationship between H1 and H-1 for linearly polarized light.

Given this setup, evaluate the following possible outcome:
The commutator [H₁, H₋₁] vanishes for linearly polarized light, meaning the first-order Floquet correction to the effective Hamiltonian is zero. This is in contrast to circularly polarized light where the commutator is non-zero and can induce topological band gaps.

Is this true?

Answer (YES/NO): YES